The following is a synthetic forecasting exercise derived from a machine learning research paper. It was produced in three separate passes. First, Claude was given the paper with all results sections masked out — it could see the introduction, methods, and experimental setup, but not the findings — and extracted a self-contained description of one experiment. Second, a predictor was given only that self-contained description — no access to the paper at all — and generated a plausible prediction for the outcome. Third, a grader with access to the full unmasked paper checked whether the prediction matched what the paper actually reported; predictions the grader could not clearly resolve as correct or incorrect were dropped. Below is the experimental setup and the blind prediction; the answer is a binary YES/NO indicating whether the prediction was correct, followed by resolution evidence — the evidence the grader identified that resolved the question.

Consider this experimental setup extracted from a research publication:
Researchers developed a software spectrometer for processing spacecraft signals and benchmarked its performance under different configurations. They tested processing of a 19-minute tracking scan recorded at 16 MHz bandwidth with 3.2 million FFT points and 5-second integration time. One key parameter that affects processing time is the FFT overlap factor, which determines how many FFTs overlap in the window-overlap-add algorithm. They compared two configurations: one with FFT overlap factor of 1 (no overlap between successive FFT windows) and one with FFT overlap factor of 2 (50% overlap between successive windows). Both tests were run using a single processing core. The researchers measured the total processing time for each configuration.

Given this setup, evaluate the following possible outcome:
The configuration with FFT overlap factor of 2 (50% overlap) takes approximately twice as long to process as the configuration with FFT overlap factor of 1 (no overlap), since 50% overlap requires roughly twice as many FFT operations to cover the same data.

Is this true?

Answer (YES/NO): NO